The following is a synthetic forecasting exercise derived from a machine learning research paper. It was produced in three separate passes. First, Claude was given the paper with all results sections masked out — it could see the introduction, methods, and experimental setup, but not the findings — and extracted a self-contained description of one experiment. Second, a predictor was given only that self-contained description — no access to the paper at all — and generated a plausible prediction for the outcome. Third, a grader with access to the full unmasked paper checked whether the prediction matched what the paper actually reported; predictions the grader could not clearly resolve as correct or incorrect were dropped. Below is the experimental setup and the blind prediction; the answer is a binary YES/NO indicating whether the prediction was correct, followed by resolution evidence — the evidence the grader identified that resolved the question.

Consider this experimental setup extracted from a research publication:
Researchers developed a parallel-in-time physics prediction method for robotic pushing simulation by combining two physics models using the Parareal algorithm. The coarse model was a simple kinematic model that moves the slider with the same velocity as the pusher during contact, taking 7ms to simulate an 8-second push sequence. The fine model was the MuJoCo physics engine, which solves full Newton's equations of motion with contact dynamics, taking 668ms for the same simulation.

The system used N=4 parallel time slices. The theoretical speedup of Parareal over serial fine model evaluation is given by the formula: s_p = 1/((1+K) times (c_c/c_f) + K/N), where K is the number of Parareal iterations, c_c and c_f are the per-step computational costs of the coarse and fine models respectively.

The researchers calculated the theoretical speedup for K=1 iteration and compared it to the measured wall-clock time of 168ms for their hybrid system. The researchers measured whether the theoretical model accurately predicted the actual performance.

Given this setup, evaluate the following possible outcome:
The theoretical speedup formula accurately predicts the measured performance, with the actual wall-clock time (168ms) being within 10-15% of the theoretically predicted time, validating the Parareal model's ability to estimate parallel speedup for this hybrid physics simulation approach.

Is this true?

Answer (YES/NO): YES